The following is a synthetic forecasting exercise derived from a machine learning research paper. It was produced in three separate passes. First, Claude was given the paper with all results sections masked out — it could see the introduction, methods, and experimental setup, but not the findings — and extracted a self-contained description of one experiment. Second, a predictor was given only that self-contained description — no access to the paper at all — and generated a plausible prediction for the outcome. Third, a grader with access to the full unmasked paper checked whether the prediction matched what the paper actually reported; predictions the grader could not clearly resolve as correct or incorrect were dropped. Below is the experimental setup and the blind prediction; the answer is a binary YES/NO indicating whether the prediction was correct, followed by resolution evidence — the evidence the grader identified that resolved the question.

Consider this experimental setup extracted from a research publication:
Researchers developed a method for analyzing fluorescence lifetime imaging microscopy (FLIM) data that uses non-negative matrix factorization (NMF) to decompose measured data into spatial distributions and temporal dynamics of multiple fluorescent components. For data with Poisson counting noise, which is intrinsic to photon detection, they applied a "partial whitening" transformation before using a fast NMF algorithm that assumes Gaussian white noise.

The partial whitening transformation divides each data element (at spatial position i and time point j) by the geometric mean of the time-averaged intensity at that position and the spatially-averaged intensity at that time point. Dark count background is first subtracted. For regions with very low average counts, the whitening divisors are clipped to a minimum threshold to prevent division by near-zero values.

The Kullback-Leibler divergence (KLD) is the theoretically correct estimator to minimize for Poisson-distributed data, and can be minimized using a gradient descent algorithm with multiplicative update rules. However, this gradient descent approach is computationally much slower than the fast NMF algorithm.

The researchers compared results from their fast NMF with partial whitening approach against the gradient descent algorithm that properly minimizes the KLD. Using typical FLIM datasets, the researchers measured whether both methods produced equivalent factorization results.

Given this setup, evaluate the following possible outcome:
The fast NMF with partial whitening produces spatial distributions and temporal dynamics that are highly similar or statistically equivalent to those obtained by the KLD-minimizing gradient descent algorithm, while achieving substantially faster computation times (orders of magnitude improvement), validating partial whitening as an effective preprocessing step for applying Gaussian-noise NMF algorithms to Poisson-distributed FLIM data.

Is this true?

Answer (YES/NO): YES